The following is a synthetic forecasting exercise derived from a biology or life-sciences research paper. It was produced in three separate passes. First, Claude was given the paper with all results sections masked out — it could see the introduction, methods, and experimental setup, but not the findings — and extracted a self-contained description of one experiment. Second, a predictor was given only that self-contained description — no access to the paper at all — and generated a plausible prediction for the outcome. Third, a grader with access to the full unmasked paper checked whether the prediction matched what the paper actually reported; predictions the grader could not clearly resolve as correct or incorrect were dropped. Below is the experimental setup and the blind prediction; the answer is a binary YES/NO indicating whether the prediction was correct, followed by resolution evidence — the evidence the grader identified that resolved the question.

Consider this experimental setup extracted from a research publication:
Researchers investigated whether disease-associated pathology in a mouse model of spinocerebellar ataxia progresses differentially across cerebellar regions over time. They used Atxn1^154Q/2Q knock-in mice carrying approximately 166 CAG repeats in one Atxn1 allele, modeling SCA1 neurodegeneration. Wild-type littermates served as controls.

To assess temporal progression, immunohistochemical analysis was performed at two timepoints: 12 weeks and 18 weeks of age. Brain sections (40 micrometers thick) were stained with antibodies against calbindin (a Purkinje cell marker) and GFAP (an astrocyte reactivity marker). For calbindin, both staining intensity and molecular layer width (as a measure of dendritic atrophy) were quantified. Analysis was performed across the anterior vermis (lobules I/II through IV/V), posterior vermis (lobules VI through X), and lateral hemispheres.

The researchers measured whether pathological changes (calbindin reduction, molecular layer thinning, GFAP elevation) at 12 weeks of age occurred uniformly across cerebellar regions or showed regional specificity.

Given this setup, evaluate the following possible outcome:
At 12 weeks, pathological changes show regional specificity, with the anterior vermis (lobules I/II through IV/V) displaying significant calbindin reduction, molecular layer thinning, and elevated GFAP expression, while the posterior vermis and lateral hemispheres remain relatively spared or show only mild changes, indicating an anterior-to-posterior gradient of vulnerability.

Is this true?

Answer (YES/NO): NO